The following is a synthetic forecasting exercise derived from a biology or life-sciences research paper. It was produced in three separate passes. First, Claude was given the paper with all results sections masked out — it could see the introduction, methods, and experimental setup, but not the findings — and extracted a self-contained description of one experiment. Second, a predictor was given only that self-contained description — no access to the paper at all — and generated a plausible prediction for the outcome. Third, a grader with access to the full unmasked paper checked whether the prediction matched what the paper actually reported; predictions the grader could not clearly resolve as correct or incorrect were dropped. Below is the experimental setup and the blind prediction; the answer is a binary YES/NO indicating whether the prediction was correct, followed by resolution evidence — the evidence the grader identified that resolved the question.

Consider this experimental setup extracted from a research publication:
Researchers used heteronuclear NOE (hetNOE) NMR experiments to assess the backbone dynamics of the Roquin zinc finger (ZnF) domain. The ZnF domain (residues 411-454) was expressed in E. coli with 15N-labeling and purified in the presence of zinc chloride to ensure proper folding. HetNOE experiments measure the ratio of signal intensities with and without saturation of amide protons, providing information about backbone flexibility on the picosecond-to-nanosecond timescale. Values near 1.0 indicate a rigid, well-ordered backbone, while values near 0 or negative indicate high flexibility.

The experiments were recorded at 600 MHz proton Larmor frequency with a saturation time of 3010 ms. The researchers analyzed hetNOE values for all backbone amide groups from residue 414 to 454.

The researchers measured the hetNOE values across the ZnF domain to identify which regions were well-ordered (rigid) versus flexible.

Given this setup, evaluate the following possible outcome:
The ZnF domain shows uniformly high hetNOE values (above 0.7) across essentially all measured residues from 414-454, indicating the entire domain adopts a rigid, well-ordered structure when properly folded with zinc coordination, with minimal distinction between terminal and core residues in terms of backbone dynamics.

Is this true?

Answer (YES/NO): NO